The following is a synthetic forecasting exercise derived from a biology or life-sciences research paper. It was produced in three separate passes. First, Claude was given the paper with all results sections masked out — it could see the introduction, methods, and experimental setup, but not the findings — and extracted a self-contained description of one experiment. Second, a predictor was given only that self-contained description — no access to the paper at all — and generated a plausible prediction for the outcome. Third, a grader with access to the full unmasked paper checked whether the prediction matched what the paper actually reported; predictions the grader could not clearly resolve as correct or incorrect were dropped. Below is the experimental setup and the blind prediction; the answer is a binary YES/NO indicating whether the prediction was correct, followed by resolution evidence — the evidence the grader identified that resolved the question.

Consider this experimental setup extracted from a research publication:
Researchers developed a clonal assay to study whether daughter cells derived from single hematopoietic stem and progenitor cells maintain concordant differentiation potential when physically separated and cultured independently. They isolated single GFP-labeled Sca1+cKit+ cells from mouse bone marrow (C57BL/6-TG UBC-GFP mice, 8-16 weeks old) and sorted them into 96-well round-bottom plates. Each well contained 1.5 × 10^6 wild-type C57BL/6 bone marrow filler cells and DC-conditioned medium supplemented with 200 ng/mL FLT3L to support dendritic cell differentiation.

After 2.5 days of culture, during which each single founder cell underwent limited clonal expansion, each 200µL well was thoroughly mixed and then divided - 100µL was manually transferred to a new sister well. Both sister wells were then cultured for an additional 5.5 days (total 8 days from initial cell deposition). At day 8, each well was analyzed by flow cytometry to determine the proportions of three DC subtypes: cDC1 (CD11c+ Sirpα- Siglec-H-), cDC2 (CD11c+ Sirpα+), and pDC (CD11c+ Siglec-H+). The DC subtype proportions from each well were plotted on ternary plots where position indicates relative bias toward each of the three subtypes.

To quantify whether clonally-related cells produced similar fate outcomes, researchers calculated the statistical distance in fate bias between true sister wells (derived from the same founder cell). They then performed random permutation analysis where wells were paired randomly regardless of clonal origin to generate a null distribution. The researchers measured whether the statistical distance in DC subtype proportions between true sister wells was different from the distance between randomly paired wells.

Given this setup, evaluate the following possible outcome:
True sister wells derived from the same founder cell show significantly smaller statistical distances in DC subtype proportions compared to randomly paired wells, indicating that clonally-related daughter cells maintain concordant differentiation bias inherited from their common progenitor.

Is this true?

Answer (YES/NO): YES